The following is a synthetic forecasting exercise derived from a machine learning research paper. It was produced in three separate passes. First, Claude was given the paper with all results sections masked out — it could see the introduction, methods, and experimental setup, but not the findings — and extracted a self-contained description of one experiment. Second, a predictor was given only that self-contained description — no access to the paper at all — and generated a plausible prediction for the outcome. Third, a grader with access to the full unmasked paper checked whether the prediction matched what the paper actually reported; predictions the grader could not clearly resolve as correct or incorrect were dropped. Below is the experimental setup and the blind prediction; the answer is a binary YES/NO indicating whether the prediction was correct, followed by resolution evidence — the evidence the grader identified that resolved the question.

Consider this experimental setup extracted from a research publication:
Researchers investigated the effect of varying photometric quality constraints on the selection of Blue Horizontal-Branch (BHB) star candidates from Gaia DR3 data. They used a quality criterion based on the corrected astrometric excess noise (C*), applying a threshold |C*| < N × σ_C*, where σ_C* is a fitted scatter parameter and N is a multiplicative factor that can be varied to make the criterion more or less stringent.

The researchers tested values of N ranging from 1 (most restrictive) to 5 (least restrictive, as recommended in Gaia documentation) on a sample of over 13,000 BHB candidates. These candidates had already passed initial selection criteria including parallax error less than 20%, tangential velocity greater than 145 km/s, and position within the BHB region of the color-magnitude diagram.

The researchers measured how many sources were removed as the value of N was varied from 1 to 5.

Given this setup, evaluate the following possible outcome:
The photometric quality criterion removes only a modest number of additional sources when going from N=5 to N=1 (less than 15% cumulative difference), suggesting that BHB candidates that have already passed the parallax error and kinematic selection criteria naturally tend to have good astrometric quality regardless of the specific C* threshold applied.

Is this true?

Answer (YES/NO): YES